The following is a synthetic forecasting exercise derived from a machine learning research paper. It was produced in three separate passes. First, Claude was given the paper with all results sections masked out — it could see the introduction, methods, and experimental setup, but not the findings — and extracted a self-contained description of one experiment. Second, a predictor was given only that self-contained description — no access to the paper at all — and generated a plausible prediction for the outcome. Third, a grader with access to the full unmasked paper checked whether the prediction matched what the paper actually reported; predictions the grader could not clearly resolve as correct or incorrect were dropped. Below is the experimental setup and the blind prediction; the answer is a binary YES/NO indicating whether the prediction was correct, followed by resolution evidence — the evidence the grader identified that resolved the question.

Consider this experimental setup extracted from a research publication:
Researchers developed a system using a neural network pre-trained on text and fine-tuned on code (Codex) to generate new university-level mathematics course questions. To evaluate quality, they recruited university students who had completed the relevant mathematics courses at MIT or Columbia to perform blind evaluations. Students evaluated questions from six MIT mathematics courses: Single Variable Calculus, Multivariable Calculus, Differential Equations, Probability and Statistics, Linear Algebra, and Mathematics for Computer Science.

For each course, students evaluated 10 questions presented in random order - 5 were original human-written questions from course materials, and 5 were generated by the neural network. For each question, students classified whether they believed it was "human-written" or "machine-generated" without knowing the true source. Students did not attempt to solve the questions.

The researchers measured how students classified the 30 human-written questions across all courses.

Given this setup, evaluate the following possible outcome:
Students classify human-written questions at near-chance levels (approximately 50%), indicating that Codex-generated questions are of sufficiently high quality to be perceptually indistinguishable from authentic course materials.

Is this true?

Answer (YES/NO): NO